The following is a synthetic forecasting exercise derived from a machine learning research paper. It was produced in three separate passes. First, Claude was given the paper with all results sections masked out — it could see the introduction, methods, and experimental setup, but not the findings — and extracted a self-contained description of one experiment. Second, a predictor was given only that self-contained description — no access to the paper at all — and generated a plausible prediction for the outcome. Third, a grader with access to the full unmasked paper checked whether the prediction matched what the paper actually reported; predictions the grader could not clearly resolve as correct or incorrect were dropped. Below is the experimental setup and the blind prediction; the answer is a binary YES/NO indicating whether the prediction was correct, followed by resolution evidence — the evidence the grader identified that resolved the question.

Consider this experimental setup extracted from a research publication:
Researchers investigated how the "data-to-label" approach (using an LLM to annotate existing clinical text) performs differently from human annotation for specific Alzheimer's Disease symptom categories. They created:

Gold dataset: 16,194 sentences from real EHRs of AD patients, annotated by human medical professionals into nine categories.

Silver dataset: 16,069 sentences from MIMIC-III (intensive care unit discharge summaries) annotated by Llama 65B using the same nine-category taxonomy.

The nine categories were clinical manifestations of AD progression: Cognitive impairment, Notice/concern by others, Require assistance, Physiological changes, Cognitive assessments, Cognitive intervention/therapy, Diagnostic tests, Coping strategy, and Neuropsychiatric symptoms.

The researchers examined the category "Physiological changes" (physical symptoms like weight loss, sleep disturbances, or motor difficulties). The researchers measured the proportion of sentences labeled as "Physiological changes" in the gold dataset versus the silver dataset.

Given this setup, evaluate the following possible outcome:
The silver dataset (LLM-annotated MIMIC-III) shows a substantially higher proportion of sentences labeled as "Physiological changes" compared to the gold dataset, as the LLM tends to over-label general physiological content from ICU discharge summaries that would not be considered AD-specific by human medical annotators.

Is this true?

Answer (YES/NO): YES